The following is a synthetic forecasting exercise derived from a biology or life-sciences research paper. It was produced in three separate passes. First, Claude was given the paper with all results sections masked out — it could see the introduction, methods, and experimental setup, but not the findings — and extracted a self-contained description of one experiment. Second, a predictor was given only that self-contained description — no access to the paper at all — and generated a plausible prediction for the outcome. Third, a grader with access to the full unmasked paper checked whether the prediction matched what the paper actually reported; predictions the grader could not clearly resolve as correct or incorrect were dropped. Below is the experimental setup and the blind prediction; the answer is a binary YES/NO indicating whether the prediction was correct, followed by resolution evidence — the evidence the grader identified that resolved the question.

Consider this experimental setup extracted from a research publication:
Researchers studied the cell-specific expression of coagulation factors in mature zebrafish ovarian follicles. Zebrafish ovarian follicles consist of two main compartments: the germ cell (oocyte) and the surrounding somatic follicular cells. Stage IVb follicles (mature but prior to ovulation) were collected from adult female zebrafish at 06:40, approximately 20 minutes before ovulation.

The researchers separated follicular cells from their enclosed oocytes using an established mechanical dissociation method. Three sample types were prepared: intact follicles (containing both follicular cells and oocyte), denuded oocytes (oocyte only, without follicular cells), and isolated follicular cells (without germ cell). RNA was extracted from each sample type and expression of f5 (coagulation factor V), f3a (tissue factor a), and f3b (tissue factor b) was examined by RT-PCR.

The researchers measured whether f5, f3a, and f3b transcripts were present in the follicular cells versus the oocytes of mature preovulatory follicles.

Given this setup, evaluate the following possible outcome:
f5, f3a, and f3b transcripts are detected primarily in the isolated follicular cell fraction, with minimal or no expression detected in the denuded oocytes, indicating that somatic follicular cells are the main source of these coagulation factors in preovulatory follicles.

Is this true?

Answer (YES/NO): NO